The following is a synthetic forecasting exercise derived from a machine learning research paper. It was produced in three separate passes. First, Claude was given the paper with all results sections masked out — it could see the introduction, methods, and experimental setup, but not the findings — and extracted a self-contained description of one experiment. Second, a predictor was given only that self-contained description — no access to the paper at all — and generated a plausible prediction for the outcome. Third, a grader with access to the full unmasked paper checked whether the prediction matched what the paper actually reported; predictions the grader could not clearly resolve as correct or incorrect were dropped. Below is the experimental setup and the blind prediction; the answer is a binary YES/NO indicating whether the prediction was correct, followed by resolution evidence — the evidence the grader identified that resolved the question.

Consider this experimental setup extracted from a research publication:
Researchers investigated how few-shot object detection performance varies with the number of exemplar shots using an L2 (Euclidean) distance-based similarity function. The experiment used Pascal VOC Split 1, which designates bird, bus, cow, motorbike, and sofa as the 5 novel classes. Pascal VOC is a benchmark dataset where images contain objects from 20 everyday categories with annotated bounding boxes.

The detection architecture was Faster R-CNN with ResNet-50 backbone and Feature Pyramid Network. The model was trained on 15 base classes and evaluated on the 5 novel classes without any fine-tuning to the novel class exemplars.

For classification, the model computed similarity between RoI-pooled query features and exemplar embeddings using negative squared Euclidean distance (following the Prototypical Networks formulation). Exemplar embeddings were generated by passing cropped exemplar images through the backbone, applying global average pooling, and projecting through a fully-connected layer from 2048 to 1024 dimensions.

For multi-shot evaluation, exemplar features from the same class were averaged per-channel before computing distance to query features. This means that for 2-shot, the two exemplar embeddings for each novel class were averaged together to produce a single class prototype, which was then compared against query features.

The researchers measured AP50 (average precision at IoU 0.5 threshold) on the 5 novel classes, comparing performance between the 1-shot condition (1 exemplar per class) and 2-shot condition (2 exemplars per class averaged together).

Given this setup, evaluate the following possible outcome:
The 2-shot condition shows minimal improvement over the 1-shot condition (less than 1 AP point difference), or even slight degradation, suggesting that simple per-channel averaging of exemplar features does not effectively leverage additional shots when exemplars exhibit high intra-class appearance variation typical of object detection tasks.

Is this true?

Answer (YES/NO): NO